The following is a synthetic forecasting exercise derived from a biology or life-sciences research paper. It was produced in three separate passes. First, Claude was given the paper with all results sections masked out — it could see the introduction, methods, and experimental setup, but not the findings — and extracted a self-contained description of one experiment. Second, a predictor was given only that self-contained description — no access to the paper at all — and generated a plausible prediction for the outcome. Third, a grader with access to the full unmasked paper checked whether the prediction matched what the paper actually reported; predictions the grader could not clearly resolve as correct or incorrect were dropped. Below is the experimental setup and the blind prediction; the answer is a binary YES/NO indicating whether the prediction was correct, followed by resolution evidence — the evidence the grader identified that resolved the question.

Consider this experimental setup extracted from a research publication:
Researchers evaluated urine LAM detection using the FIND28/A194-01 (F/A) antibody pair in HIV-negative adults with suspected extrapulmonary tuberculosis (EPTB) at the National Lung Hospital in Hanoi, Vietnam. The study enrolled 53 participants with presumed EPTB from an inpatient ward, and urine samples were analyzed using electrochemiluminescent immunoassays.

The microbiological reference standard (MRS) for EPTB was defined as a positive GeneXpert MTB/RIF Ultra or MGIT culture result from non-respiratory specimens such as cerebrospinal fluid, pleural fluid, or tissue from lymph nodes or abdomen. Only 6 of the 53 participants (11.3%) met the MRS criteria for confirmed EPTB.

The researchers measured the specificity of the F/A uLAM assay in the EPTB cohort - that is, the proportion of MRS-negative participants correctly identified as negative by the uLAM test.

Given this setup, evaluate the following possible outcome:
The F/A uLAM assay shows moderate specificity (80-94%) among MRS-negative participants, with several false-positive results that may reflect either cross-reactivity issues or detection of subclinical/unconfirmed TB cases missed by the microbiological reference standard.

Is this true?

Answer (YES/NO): NO